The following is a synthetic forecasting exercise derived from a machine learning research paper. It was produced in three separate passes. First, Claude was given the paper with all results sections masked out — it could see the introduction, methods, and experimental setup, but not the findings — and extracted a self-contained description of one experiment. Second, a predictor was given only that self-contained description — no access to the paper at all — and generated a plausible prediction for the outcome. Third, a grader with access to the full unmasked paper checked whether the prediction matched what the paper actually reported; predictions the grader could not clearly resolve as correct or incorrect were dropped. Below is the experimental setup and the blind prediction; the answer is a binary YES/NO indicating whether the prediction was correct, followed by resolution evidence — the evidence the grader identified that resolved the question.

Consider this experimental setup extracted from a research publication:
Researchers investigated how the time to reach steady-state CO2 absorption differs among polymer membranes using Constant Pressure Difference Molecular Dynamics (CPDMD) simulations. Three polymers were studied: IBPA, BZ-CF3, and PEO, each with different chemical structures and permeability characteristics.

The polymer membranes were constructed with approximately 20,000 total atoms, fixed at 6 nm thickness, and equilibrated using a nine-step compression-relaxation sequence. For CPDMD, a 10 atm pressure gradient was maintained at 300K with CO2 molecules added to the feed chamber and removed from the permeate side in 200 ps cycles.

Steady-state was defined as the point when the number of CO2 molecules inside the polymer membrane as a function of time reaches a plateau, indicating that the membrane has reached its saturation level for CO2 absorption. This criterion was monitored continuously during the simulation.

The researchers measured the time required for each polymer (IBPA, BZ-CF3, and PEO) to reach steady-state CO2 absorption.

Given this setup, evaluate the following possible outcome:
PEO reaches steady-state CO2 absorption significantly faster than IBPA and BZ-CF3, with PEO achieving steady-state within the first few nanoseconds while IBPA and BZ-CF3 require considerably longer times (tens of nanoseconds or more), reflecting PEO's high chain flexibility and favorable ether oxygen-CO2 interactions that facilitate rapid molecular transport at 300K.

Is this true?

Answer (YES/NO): NO